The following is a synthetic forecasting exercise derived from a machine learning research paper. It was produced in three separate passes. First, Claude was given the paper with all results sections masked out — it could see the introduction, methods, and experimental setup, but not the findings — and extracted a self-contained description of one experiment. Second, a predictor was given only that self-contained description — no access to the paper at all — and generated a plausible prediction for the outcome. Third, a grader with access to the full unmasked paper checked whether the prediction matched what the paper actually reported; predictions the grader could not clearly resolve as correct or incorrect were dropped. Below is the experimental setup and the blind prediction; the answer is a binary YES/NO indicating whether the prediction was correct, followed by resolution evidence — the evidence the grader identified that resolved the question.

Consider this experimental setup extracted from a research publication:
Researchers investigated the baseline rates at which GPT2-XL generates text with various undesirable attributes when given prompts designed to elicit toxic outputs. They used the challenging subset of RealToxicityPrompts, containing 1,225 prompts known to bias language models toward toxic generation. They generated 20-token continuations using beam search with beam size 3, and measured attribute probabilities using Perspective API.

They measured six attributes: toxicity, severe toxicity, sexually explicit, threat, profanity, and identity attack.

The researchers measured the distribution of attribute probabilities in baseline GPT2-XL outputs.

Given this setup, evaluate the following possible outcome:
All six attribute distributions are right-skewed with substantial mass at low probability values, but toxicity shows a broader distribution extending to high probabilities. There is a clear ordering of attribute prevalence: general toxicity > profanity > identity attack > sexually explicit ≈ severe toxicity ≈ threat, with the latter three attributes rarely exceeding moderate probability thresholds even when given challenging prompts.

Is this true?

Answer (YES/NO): NO